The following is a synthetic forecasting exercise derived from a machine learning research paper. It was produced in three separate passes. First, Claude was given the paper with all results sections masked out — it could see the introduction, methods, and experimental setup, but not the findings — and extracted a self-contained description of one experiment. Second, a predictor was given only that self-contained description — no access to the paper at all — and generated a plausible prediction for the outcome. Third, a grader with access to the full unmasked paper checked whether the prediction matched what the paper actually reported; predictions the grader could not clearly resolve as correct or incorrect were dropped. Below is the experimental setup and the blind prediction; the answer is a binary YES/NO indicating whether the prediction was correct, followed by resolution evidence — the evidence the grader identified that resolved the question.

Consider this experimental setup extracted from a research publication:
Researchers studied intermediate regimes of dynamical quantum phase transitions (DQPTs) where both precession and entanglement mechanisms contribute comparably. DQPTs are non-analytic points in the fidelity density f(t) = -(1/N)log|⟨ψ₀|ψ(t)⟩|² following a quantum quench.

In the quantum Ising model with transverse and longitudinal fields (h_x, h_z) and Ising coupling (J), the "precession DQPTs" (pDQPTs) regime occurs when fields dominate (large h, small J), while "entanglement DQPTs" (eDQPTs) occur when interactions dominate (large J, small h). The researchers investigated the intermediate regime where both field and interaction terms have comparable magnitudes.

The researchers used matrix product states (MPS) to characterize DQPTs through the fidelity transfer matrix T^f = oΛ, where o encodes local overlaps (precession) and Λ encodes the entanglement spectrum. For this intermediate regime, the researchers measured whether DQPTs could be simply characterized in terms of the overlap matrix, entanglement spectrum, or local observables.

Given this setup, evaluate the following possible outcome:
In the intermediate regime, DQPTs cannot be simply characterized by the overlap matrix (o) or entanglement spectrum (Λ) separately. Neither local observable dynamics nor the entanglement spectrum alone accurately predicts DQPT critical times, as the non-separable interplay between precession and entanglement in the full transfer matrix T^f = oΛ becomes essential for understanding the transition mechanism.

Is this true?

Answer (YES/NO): YES